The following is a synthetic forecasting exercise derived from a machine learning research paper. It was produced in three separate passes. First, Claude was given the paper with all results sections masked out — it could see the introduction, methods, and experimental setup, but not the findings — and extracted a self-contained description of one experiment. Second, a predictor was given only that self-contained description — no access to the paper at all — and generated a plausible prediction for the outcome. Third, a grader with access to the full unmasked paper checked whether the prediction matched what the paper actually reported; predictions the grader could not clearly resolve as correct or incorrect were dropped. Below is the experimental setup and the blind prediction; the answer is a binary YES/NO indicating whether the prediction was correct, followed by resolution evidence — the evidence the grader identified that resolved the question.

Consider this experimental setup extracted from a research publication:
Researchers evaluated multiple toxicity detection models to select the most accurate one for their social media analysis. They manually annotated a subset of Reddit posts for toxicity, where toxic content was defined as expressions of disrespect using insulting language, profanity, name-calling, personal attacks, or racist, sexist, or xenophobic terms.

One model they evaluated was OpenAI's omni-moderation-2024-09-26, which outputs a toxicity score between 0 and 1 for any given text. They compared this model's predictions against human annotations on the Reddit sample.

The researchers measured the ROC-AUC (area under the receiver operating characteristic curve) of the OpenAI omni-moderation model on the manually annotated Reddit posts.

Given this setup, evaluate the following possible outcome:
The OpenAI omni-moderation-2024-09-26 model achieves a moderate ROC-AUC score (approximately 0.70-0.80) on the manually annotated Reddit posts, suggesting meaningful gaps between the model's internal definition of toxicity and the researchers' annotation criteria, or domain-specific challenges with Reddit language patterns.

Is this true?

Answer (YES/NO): NO